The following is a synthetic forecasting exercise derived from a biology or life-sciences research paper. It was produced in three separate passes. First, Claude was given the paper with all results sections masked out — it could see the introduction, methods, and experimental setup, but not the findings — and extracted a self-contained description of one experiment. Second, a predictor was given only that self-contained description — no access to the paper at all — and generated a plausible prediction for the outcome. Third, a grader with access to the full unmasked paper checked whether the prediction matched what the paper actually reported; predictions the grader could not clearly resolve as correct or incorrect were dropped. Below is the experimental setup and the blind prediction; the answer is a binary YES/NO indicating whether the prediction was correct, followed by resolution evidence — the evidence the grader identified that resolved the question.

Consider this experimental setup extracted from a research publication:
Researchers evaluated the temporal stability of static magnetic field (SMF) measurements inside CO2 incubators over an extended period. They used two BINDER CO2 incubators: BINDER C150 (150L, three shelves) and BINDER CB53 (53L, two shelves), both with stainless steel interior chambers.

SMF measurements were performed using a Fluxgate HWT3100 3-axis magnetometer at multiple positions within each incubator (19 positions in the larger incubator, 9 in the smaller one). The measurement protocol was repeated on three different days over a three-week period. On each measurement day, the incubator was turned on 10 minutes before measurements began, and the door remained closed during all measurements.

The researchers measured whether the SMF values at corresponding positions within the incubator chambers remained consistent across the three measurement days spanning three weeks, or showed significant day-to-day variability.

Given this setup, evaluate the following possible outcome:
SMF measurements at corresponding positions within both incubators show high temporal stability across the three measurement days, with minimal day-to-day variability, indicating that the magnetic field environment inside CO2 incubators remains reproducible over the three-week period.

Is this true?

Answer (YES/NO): NO